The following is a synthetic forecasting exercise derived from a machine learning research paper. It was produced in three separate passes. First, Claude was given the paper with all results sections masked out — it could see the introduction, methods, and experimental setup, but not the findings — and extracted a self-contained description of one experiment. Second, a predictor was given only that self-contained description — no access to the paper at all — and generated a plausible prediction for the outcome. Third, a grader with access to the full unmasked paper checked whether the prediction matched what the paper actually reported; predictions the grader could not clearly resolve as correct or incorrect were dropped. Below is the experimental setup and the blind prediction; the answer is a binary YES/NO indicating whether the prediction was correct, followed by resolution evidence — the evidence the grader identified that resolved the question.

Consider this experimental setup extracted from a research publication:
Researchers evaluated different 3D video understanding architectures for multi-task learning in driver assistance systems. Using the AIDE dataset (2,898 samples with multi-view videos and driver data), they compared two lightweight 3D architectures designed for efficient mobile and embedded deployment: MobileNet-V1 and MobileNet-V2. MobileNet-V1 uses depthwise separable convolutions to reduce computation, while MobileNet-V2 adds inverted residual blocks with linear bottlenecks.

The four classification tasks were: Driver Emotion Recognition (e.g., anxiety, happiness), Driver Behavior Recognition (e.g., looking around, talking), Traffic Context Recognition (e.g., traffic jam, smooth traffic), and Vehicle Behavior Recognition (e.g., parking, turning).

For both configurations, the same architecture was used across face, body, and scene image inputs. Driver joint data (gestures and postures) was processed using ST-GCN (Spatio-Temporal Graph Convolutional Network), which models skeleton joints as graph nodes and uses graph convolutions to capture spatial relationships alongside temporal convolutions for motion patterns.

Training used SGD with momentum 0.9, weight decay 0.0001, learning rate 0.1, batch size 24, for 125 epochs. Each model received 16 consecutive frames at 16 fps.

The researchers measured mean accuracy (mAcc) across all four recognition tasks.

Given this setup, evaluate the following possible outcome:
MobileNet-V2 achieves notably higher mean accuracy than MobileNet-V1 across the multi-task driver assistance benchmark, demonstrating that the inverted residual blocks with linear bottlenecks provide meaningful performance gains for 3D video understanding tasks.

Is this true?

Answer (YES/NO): NO